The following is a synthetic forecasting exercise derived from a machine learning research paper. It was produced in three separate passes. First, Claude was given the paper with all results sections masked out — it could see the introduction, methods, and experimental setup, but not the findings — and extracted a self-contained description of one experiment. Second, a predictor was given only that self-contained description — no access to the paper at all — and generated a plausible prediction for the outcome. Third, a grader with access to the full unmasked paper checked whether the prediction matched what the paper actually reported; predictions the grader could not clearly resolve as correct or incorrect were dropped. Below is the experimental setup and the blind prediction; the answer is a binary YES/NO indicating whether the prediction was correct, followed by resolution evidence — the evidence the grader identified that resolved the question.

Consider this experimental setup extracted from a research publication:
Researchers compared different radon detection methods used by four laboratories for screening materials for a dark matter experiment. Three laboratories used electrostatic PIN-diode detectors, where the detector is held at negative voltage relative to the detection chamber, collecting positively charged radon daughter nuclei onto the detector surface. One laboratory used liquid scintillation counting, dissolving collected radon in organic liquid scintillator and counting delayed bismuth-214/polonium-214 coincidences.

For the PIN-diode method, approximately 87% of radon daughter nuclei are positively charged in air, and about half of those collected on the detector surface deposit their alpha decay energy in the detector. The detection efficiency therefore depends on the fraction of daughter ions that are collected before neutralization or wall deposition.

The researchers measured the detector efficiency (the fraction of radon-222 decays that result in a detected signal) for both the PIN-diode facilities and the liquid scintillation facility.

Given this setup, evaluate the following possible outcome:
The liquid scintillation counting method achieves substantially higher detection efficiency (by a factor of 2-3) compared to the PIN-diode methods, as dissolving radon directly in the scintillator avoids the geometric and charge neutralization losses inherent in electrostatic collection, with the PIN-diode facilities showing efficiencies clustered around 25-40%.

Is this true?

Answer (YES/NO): NO